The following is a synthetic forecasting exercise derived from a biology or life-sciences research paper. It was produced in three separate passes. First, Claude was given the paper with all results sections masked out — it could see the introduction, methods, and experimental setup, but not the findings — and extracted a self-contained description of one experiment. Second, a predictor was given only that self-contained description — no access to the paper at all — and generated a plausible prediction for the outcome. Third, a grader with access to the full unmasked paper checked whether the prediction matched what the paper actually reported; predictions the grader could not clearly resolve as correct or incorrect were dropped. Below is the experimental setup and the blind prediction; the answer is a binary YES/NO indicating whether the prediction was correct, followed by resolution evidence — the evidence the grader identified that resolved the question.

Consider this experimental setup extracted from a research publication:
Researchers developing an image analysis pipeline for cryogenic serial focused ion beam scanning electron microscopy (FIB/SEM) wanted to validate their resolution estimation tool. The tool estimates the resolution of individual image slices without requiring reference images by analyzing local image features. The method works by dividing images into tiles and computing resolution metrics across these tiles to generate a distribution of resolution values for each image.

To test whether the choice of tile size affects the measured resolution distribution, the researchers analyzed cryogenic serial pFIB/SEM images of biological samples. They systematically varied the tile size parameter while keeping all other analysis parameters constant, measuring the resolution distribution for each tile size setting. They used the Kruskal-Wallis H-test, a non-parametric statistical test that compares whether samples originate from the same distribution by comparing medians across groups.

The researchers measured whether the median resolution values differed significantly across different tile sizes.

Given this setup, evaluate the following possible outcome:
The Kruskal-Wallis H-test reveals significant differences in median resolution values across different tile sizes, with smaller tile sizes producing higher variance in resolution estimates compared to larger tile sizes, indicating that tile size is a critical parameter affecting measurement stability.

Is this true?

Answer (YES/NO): NO